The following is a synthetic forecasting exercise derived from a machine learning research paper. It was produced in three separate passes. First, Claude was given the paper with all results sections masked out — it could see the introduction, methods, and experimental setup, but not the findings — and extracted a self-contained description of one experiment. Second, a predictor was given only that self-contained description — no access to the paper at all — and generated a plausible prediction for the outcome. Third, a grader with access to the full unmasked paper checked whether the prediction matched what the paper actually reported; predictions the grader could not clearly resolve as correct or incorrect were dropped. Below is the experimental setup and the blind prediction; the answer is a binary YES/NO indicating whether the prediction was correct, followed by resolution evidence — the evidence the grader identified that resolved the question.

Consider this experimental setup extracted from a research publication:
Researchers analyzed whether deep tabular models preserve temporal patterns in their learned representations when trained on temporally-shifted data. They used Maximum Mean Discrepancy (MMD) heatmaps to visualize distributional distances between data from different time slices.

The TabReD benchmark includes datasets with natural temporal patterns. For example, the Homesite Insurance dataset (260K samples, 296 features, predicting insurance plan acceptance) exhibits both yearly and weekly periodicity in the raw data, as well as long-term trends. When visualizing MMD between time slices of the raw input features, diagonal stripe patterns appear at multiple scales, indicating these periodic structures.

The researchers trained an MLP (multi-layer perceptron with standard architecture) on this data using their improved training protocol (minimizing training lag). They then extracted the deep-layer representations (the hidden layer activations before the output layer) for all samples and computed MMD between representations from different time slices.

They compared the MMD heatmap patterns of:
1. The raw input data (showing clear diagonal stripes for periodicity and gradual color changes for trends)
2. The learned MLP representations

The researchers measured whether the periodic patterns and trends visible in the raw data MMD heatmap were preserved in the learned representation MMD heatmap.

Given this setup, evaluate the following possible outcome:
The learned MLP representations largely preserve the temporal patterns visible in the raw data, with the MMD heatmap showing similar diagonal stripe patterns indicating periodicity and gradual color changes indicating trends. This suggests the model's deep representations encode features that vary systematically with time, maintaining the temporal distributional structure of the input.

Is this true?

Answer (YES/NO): NO